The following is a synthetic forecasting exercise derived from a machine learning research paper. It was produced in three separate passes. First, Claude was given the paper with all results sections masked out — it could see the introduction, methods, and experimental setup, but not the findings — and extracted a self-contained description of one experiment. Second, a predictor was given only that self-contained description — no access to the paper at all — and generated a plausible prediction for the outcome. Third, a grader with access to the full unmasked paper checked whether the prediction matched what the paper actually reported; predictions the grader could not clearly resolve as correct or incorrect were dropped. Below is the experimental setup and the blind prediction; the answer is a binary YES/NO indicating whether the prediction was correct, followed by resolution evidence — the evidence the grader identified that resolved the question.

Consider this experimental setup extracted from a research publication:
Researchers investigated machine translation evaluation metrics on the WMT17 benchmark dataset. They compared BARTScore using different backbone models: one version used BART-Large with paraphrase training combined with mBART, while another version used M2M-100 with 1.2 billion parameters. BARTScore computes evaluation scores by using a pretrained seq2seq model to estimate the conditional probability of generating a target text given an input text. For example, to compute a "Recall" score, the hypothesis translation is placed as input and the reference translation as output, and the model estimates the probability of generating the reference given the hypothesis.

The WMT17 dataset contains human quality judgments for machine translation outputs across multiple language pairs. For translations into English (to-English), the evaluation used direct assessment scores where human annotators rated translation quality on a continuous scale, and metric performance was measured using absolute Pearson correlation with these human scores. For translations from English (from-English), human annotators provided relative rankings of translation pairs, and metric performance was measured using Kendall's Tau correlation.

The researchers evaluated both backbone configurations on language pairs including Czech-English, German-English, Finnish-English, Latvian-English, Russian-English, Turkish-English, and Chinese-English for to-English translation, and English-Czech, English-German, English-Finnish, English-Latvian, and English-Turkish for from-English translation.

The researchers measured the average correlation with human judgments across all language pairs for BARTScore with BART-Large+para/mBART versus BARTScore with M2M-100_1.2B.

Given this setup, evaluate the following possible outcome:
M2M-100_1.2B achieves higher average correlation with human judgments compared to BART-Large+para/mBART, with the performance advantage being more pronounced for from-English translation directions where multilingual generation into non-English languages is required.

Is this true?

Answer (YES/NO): NO